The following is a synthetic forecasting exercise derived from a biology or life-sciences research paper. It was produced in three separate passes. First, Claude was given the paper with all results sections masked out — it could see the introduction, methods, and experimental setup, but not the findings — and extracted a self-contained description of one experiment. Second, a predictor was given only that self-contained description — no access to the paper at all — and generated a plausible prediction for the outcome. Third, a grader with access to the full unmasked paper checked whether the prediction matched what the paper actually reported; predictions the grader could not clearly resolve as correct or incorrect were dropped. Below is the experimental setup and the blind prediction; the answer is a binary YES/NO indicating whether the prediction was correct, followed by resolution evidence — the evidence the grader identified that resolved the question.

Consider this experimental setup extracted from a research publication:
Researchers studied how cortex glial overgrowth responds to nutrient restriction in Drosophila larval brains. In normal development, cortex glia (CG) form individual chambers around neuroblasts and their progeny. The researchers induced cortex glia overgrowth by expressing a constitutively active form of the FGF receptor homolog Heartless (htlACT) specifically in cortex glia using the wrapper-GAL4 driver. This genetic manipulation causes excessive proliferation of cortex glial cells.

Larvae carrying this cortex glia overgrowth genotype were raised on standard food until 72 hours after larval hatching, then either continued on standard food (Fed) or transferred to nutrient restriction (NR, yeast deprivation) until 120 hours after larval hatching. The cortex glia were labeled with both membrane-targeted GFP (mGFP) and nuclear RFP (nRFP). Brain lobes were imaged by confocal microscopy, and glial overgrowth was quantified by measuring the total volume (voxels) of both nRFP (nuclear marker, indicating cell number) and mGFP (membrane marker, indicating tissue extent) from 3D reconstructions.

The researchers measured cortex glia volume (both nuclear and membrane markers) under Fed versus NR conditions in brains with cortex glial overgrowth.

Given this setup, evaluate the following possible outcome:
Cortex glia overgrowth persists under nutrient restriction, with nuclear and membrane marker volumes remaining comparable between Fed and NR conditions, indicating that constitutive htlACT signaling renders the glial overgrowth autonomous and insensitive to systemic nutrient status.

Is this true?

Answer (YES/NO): NO